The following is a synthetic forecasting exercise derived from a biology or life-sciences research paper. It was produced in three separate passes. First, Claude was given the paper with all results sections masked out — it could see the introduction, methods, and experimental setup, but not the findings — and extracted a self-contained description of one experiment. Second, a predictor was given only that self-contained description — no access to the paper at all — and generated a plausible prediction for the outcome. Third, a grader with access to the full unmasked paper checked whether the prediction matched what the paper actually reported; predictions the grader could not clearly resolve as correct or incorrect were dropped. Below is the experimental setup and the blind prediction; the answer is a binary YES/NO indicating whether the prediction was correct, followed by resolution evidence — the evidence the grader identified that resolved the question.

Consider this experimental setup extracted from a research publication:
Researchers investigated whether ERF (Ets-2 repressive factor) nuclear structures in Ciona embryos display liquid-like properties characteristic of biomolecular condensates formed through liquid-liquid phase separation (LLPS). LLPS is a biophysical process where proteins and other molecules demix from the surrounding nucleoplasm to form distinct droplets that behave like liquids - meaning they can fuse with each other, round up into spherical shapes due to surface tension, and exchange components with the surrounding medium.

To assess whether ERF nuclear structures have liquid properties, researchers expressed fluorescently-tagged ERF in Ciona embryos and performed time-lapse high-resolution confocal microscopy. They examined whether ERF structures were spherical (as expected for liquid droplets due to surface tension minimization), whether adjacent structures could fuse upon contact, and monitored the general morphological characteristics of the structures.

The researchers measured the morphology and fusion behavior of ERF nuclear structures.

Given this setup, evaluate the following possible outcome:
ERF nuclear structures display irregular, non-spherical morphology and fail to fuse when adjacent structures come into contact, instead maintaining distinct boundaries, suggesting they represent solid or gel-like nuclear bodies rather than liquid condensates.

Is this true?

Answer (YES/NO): NO